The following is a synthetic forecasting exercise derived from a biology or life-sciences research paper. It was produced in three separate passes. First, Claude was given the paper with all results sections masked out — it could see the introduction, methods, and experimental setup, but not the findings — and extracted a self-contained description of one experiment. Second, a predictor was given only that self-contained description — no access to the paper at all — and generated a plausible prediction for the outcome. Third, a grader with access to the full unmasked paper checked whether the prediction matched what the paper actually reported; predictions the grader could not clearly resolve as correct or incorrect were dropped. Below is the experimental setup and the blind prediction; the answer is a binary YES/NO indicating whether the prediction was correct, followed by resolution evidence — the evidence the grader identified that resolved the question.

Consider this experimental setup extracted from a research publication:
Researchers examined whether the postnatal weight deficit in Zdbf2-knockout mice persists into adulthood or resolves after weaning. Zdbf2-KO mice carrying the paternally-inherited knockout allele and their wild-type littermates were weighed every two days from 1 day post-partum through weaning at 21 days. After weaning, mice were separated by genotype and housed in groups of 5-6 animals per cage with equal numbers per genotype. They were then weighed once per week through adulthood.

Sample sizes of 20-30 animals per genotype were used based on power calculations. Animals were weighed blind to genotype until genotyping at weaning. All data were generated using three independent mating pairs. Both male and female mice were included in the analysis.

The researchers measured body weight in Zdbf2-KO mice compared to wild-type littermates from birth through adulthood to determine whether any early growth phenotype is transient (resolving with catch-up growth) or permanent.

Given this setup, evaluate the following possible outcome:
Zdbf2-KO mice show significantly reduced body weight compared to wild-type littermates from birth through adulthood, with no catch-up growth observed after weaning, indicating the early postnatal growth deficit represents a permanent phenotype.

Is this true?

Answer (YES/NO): NO